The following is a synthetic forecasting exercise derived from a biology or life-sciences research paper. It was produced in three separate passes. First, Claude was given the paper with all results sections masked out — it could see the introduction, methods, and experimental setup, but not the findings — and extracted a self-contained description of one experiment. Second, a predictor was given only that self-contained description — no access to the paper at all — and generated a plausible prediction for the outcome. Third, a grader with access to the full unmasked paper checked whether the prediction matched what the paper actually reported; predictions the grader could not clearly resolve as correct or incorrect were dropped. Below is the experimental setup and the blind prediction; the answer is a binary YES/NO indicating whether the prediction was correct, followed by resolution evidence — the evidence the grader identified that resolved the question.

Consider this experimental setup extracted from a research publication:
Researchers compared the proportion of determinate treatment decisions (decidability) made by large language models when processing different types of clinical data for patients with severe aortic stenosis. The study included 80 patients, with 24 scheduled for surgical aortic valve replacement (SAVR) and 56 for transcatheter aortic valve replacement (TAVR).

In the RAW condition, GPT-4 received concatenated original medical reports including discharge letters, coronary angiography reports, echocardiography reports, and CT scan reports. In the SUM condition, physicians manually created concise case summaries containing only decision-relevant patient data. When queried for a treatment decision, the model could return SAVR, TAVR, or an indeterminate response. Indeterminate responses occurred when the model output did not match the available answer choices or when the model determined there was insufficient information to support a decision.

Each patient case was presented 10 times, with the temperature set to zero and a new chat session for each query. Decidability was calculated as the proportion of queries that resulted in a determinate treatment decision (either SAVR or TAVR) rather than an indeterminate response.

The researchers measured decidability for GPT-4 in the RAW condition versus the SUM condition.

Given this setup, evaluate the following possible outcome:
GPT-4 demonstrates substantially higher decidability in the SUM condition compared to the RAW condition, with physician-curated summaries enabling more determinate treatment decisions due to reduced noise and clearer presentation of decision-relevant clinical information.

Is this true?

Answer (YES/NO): YES